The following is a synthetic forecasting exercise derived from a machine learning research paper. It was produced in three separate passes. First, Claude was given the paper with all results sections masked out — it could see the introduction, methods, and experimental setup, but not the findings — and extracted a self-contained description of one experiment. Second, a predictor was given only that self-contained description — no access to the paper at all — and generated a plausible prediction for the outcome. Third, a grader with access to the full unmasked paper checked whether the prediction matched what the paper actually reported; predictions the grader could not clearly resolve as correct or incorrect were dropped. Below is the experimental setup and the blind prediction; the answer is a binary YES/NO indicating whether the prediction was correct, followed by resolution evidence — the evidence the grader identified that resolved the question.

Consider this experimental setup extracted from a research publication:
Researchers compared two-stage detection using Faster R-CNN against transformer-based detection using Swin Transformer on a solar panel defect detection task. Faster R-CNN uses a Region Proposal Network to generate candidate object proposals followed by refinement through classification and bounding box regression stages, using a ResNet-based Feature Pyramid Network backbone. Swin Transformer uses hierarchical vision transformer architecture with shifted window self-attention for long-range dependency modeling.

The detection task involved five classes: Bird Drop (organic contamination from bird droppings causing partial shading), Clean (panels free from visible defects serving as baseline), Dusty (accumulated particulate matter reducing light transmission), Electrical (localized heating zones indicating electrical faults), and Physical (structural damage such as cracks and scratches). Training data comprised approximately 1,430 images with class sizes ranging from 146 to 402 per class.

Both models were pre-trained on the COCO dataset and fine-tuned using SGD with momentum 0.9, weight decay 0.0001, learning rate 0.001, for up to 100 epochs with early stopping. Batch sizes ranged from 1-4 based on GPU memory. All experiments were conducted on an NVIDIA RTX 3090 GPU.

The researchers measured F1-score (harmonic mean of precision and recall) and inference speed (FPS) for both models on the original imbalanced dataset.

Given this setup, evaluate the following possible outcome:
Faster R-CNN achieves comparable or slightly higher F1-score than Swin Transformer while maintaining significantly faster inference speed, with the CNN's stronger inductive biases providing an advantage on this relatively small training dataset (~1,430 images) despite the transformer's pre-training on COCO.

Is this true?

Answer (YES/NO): NO